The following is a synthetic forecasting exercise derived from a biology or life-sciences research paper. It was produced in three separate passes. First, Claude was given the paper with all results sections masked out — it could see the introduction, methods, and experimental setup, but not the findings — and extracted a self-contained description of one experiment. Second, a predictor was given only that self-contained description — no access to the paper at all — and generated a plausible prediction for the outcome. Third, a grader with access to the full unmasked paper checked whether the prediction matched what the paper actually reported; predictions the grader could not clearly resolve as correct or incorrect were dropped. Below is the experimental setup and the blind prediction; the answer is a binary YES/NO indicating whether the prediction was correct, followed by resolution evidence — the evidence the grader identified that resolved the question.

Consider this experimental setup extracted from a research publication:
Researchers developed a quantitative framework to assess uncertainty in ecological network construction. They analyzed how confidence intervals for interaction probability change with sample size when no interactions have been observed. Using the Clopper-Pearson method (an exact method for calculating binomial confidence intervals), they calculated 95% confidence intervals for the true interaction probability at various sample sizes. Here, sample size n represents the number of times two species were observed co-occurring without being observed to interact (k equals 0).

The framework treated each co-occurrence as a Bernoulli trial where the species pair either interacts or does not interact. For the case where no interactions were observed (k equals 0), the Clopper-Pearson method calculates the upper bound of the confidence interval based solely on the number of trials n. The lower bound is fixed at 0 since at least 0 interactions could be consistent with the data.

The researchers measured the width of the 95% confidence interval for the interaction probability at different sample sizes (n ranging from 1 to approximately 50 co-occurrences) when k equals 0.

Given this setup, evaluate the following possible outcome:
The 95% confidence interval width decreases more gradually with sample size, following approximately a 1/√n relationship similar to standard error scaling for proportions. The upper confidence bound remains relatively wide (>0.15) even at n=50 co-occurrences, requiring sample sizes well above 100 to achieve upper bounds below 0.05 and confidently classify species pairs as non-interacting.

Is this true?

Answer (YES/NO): NO